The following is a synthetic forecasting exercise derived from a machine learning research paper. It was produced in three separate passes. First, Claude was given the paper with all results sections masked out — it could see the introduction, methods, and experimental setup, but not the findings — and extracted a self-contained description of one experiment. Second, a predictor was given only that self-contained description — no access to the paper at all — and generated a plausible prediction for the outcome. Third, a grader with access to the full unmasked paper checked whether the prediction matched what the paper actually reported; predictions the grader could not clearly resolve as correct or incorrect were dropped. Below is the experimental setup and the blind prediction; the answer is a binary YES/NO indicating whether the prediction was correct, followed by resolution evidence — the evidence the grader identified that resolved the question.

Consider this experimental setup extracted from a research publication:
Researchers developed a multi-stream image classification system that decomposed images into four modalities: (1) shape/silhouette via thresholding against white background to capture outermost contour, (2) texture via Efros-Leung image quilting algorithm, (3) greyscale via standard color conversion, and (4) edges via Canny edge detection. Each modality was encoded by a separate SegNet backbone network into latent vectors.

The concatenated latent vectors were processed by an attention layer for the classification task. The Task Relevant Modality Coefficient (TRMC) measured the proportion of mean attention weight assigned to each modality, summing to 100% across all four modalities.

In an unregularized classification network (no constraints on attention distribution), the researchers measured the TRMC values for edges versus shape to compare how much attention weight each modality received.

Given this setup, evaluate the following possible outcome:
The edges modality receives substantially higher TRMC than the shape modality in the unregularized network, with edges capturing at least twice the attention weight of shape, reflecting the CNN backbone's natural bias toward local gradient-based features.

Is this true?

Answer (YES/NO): NO